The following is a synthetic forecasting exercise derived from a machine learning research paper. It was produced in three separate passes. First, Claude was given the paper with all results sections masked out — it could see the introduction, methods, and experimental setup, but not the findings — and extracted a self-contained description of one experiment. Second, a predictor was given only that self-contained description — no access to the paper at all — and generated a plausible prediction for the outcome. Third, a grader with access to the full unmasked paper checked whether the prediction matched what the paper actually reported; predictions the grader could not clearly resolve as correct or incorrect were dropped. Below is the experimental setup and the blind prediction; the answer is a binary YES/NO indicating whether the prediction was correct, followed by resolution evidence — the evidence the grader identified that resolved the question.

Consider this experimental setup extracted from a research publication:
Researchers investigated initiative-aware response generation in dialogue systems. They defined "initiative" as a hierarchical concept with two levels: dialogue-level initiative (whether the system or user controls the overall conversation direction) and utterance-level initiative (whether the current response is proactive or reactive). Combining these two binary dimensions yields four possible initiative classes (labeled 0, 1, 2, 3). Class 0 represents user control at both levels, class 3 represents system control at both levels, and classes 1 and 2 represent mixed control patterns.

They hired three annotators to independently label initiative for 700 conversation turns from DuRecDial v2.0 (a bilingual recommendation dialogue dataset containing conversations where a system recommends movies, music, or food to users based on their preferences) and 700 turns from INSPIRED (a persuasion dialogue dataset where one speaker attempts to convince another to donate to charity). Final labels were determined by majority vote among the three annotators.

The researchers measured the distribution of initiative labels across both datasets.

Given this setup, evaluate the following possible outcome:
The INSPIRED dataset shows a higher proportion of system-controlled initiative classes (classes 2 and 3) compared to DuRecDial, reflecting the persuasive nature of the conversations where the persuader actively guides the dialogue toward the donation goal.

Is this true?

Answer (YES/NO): YES